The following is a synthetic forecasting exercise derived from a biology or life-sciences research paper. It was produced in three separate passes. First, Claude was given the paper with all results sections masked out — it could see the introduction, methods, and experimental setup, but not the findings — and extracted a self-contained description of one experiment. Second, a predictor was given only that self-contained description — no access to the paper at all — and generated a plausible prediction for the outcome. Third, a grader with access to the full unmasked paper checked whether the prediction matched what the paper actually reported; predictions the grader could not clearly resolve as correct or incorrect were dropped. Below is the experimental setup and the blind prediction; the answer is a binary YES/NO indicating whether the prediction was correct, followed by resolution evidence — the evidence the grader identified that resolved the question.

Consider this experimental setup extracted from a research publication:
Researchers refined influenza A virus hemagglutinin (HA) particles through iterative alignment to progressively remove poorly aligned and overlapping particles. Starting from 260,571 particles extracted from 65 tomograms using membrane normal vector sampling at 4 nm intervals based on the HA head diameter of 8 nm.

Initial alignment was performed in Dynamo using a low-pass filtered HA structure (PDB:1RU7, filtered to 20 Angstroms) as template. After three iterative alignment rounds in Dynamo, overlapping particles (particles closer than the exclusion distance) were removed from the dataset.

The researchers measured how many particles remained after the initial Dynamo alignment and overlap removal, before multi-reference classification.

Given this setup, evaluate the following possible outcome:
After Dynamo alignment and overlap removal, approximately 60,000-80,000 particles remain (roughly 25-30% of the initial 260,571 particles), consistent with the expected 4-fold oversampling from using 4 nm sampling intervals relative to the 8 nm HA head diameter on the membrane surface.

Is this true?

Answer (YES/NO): NO